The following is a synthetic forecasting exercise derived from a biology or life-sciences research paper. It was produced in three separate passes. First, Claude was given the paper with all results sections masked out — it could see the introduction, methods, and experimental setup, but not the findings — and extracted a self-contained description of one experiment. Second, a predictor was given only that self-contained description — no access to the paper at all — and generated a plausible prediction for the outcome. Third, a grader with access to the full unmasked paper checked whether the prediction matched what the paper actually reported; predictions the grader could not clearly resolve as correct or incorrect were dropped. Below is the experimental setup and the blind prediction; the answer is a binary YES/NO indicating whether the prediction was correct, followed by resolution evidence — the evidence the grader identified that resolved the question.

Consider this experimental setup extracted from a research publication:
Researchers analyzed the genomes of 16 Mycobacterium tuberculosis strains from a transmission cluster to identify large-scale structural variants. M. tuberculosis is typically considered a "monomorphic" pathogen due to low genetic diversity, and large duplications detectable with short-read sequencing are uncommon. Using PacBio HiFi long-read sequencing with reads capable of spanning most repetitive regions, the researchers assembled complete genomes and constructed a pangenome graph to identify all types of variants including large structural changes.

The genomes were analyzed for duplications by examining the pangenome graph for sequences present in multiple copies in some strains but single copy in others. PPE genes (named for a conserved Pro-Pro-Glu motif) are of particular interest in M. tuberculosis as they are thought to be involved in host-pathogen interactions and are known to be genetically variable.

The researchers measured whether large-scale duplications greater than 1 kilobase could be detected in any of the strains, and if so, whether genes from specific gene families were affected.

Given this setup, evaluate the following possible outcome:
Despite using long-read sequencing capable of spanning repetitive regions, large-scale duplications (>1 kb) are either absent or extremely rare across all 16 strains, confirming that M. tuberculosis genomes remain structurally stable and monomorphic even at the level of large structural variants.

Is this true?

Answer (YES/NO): NO